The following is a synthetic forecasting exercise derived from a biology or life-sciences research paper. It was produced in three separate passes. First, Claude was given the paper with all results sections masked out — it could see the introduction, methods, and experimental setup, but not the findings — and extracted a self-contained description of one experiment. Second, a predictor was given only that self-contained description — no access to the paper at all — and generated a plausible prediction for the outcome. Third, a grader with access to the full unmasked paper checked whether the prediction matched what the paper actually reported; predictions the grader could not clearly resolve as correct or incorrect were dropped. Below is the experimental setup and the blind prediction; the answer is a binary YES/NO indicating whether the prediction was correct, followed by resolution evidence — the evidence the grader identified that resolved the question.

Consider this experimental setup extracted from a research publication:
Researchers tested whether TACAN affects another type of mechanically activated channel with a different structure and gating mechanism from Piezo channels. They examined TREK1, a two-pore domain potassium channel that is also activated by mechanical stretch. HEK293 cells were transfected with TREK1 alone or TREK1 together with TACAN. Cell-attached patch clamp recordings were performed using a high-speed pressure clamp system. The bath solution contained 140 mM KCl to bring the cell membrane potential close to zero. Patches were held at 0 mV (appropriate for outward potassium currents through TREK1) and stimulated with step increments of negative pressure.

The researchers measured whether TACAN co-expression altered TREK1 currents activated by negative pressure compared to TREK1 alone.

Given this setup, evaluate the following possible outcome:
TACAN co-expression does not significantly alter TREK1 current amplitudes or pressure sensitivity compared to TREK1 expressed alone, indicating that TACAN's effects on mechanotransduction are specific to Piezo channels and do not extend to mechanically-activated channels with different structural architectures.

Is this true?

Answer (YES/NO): NO